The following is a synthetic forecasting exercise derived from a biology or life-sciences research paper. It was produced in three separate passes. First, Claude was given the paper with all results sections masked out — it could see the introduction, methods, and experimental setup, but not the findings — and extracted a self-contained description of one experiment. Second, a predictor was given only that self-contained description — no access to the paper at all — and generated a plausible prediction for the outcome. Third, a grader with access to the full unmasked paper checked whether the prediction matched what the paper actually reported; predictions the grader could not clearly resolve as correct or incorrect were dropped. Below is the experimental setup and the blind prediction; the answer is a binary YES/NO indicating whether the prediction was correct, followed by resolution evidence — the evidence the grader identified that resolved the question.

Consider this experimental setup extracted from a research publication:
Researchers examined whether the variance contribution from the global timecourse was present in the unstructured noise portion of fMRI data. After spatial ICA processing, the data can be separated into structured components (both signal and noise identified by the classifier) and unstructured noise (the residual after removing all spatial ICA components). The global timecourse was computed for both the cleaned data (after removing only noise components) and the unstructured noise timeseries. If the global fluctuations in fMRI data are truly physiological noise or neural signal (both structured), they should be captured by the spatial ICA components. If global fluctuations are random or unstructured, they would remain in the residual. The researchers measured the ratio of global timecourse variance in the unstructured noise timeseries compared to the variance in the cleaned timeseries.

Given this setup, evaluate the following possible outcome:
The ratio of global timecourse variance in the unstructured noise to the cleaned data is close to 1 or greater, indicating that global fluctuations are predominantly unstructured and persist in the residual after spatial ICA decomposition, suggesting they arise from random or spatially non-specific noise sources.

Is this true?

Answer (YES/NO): NO